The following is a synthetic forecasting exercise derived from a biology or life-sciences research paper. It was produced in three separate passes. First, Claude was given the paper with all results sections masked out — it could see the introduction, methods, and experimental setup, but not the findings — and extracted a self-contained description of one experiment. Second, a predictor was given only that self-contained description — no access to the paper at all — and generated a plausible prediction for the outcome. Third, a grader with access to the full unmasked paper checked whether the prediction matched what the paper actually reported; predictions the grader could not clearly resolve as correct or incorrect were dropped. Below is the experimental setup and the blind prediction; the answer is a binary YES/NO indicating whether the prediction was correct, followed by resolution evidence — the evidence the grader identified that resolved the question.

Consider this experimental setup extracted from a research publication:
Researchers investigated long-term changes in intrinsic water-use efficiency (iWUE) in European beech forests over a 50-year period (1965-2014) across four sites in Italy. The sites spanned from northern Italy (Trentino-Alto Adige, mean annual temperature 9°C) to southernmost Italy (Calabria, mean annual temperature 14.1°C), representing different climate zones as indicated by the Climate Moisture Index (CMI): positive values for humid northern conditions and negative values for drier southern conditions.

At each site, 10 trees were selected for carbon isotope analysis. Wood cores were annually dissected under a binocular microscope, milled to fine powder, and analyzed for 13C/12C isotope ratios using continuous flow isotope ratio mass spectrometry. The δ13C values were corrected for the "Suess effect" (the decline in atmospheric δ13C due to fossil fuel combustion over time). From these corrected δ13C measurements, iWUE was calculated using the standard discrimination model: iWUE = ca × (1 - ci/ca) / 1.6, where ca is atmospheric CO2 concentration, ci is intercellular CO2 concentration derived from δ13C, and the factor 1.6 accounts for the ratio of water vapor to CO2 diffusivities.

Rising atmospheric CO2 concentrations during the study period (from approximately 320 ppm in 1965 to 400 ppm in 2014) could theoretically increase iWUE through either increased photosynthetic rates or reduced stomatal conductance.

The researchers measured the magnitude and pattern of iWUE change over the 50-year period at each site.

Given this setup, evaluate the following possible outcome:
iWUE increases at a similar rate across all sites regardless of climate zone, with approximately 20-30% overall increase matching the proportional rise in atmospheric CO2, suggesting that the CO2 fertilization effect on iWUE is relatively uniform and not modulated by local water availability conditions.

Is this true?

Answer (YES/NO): NO